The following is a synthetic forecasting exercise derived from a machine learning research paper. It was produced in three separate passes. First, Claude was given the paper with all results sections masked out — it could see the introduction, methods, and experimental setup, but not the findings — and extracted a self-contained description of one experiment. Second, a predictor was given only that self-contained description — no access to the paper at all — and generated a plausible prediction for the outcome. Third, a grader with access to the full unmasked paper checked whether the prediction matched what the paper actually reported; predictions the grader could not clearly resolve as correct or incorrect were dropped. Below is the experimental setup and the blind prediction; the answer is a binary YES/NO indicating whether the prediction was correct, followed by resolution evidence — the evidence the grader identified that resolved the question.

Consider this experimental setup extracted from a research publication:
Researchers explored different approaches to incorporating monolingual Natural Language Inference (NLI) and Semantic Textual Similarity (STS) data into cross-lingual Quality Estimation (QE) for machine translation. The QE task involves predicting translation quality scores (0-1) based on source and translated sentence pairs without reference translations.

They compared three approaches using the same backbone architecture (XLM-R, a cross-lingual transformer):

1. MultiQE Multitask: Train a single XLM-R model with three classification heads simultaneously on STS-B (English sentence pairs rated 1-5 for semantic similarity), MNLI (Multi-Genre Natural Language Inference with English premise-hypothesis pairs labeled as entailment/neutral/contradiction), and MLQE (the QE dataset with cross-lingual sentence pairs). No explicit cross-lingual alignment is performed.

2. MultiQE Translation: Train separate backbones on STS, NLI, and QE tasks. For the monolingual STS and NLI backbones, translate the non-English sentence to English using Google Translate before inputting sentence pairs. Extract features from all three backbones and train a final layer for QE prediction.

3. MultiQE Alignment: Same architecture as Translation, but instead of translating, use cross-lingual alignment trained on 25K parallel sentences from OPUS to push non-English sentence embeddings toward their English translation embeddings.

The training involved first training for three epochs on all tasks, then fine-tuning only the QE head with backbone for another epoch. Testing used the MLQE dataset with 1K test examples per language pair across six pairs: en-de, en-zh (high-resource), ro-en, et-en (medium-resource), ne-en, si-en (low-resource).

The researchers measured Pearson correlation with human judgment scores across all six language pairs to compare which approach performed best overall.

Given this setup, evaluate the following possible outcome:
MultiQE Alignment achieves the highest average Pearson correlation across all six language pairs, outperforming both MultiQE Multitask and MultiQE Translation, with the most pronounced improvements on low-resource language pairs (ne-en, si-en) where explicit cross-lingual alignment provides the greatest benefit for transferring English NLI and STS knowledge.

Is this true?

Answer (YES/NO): NO